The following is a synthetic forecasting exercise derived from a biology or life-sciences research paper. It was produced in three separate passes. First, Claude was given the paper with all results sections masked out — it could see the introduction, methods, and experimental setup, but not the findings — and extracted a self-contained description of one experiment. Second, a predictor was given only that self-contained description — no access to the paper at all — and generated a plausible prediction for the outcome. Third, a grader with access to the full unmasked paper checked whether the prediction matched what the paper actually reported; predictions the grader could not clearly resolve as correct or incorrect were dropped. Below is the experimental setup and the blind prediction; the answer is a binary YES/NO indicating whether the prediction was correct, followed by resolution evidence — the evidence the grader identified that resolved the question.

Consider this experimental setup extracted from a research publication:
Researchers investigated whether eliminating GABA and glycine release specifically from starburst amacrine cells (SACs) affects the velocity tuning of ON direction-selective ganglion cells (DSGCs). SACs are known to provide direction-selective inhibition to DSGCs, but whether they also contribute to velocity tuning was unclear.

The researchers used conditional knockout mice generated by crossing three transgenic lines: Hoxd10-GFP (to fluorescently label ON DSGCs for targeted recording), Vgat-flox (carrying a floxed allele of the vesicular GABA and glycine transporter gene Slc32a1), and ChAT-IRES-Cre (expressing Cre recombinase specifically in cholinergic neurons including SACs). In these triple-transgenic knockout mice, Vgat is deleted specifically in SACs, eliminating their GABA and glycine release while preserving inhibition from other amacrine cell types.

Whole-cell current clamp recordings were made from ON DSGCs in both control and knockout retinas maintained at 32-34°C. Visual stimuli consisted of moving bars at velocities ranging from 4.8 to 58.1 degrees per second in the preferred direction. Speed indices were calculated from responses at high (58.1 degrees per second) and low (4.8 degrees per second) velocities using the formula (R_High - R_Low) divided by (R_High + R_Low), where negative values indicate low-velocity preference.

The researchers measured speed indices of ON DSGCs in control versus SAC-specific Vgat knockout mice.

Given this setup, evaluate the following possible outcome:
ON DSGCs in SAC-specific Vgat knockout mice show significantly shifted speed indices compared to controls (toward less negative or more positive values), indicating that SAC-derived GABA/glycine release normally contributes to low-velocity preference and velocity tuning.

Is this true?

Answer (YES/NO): NO